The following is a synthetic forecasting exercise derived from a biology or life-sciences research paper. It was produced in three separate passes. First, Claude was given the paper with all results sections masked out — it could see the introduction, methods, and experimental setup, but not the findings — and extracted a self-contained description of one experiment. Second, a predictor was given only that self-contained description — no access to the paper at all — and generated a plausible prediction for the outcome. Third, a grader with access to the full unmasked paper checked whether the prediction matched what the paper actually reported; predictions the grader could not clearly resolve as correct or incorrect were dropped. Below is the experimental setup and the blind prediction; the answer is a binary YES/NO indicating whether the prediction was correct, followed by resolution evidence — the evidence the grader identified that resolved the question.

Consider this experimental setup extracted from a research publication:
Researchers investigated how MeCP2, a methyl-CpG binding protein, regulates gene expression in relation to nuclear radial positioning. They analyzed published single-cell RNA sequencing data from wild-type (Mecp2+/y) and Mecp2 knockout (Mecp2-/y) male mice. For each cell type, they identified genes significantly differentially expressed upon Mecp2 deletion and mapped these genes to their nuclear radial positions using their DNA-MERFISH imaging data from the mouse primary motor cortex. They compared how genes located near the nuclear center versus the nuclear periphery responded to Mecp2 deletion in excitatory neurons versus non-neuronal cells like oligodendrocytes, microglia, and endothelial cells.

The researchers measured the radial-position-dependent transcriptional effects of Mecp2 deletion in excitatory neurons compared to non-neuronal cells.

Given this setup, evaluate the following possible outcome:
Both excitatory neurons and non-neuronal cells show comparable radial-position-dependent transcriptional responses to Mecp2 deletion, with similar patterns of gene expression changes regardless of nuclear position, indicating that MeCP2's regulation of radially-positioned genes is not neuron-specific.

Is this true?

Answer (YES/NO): NO